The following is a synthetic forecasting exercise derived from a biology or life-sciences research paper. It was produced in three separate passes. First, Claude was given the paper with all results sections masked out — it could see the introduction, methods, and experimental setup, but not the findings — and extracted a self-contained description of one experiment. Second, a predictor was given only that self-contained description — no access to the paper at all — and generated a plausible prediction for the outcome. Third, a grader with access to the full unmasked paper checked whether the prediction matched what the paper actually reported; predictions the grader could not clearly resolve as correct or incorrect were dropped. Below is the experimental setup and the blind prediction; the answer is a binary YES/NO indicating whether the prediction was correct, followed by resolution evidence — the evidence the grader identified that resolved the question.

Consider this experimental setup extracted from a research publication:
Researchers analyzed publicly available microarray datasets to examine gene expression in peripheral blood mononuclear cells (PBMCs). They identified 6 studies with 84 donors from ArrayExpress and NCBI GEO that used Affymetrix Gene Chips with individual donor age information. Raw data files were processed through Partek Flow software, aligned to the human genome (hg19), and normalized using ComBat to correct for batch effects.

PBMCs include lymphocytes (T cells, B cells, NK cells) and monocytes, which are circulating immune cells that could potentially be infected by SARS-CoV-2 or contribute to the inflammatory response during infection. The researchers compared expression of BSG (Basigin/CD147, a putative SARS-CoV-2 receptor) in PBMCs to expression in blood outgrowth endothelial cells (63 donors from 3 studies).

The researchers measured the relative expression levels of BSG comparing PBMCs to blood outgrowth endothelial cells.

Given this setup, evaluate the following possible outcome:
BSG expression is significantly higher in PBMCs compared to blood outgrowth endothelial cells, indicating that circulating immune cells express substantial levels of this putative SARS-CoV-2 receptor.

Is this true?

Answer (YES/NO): NO